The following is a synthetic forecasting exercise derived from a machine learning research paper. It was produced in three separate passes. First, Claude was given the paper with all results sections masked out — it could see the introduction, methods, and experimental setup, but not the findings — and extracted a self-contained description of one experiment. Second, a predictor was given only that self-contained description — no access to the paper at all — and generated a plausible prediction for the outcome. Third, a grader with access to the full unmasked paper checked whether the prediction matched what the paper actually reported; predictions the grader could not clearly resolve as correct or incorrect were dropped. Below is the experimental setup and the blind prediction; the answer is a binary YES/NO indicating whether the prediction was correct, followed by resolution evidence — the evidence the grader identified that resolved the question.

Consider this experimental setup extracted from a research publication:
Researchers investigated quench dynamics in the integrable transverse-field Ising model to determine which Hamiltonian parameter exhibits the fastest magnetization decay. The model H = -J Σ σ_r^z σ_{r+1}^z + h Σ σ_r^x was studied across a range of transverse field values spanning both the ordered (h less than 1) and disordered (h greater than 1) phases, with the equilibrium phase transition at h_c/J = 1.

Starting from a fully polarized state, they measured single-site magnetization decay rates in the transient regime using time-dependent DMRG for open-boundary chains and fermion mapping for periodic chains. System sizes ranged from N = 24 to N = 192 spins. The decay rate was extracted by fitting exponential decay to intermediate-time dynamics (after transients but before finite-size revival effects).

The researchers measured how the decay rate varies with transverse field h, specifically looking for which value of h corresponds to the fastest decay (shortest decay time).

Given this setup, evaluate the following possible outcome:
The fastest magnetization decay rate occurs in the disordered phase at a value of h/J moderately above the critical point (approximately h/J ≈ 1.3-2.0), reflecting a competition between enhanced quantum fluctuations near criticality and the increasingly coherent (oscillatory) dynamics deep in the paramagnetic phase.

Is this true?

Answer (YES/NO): NO